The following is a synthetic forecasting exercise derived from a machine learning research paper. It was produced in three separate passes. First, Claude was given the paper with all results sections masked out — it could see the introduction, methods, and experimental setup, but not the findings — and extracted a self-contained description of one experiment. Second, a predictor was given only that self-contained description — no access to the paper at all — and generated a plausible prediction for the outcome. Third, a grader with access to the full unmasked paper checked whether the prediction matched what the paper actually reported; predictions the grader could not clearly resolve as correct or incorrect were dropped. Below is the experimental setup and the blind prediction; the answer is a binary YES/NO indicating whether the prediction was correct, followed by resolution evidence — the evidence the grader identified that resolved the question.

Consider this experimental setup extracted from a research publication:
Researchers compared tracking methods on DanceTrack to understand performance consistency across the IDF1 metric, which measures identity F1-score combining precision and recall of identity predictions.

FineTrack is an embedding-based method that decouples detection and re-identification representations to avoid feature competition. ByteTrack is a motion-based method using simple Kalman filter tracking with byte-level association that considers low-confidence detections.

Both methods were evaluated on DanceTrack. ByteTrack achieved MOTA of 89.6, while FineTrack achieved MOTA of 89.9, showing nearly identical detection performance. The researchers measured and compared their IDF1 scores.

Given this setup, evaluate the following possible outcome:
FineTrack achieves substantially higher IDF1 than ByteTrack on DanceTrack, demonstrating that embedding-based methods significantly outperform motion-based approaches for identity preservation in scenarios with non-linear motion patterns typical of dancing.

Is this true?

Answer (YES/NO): YES